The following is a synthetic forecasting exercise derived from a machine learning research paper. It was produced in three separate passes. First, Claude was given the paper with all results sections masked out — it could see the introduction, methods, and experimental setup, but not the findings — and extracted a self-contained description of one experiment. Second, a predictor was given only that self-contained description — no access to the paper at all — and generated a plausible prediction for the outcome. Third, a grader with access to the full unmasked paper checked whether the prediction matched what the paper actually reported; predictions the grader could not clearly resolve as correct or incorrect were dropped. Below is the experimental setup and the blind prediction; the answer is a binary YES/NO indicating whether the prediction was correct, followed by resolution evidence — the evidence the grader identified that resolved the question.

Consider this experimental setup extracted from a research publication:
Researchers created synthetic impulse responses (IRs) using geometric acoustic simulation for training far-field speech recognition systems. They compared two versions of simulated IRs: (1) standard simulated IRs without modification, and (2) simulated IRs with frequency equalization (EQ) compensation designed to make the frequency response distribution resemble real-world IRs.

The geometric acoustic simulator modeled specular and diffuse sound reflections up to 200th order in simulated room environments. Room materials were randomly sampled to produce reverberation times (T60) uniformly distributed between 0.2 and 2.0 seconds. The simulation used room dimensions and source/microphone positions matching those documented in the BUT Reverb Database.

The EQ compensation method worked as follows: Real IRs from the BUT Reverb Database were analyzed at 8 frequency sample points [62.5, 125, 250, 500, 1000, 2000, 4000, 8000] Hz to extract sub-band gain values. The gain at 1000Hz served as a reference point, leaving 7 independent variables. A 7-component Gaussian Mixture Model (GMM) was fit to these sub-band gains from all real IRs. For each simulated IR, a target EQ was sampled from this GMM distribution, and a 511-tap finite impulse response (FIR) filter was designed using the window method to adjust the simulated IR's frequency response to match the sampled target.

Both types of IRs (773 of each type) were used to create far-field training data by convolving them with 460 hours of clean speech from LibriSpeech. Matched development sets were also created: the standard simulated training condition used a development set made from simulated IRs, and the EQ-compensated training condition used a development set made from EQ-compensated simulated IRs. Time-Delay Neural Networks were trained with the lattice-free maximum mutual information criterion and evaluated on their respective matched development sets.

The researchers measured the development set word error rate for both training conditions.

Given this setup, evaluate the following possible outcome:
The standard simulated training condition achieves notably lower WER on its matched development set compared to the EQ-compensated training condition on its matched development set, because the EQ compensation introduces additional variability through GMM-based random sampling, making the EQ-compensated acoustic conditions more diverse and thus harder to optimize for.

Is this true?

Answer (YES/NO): YES